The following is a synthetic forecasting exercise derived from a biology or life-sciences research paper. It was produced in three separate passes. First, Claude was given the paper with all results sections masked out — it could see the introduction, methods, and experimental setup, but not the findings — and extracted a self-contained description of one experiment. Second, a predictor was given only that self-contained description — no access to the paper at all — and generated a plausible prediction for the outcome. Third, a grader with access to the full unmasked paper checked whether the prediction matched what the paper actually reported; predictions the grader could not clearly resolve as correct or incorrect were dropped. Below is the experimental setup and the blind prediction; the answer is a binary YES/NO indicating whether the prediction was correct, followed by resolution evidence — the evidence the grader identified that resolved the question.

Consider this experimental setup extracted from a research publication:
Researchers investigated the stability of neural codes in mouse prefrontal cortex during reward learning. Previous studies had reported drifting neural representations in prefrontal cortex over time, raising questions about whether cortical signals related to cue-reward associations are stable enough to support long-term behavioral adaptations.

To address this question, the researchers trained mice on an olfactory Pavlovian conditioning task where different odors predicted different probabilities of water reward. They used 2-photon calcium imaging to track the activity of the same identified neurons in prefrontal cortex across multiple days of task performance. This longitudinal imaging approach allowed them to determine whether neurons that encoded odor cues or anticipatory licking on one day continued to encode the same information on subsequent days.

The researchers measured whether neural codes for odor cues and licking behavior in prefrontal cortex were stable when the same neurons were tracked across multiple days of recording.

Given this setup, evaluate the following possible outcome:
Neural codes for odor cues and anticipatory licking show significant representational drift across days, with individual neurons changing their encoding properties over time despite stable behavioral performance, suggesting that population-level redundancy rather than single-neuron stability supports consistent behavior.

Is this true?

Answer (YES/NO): NO